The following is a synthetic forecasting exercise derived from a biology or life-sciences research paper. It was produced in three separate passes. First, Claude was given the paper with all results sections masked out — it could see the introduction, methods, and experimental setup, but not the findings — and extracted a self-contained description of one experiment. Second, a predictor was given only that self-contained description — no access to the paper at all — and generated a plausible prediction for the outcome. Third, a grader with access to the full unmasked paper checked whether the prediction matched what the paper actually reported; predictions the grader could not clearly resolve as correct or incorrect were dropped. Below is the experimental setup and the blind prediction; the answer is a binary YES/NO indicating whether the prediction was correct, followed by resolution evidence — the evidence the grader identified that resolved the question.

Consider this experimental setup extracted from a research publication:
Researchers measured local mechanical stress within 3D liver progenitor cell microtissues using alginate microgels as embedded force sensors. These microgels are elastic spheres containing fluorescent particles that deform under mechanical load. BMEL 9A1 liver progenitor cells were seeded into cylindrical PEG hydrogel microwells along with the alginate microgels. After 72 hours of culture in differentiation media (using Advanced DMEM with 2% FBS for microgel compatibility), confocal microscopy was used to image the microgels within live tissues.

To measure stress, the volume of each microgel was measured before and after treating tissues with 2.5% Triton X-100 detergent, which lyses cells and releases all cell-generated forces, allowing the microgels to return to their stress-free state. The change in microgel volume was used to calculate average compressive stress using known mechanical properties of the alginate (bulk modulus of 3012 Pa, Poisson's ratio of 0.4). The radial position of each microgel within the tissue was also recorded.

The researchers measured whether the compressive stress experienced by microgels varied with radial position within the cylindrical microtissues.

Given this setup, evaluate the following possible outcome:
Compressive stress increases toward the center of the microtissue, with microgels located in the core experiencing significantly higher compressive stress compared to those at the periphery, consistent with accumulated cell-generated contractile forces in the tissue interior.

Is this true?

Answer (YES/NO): NO